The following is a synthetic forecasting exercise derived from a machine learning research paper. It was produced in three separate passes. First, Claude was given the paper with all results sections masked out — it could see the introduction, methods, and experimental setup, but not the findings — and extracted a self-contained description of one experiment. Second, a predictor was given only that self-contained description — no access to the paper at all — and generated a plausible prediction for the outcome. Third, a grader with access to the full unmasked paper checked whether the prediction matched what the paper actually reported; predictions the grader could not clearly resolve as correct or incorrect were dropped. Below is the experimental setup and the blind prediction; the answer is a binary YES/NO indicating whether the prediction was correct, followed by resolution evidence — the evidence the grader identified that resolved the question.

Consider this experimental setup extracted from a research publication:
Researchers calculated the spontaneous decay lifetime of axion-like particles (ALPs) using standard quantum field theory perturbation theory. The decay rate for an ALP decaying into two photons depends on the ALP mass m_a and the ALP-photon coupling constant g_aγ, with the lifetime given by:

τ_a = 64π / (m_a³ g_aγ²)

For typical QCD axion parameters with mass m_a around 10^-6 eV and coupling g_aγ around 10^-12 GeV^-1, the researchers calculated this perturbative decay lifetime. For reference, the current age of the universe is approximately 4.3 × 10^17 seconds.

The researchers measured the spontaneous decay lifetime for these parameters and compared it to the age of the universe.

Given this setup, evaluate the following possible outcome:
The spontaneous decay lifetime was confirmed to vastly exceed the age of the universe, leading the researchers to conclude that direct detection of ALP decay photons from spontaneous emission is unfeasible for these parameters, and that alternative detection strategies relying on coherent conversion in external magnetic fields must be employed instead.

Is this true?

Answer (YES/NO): NO